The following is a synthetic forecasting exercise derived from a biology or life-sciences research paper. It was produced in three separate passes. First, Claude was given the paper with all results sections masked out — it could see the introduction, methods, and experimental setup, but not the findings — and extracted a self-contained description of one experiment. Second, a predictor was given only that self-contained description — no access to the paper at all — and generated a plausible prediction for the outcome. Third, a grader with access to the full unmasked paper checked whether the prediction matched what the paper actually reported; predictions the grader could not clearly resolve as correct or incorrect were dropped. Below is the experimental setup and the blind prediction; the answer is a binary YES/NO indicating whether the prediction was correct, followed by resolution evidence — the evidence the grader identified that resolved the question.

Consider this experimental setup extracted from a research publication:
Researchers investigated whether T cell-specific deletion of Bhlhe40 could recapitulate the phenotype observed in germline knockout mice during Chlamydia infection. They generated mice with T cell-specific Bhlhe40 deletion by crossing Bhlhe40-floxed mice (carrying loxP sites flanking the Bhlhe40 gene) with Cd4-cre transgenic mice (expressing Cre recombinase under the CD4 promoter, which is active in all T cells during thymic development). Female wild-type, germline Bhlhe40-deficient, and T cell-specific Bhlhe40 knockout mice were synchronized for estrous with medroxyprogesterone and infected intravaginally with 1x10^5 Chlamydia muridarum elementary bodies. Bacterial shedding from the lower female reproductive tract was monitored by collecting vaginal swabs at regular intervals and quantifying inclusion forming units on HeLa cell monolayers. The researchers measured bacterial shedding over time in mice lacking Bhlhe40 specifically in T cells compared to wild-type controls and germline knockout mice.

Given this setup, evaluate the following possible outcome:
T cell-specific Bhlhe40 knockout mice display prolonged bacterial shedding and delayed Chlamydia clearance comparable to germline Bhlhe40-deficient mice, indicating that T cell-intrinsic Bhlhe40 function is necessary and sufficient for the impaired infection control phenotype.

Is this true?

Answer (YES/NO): YES